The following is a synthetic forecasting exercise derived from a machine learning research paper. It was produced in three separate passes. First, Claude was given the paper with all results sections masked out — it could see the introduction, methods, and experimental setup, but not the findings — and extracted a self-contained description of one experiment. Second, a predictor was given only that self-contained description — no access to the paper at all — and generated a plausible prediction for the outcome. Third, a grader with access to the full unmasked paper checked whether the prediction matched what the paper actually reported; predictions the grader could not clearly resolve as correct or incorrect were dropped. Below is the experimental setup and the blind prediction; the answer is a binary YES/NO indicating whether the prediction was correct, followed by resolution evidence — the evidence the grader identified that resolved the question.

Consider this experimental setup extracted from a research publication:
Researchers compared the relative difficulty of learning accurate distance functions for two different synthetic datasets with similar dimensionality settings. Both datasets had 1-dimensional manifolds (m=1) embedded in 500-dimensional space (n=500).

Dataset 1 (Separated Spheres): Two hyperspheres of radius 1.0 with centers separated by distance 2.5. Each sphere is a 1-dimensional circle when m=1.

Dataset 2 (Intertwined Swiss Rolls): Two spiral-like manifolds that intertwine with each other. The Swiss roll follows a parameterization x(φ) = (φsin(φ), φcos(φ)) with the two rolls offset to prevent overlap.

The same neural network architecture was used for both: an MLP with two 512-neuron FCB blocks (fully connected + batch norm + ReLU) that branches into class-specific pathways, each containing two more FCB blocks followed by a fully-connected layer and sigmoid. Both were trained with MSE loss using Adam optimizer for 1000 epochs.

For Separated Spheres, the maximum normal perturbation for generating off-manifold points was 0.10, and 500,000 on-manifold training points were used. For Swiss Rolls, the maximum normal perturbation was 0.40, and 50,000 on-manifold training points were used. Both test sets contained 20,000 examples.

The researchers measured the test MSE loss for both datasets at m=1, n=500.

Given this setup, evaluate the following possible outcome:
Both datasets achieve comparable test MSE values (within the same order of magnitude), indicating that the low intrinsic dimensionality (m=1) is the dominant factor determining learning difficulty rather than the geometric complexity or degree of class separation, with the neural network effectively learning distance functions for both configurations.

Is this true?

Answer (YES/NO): NO